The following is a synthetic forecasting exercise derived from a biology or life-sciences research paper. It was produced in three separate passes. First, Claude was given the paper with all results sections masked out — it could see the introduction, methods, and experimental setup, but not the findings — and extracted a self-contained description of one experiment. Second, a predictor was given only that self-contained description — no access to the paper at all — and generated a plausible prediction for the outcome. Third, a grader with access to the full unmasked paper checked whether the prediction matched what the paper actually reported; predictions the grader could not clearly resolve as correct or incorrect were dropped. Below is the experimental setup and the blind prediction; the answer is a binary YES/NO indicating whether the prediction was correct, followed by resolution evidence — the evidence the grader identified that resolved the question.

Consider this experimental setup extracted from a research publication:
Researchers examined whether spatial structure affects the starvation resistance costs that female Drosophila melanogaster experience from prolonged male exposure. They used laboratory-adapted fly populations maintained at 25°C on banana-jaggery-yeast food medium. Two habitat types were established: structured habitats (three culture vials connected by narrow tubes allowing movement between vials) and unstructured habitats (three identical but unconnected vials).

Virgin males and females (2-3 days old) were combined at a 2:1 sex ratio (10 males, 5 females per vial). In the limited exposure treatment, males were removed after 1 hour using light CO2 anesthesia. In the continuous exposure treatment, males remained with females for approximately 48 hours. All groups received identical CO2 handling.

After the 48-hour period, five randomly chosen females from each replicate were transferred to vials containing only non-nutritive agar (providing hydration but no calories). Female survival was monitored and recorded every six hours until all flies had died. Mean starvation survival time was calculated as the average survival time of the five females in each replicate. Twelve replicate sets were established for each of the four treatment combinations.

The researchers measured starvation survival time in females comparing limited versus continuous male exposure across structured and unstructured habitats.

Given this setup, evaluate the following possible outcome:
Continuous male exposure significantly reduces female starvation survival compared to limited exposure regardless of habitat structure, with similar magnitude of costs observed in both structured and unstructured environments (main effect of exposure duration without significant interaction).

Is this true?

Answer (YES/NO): NO